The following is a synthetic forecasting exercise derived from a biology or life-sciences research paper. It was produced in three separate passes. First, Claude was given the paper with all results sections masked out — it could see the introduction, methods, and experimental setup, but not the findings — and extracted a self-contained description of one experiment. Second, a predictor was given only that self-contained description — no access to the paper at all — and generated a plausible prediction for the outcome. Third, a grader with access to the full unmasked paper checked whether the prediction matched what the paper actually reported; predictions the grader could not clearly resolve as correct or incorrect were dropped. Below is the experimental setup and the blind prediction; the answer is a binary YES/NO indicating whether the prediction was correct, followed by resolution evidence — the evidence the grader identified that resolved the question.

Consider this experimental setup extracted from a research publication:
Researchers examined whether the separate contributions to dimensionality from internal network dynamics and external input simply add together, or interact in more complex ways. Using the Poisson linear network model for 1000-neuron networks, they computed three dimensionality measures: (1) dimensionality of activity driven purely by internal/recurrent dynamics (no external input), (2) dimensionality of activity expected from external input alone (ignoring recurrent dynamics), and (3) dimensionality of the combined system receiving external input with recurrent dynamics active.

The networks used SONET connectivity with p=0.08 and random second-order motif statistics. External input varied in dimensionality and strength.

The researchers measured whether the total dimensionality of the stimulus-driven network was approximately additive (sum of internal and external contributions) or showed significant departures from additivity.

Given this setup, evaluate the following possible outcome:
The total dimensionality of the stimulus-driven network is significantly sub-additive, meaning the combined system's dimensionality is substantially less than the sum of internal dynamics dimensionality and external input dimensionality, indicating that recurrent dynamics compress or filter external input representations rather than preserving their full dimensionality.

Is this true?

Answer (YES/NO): YES